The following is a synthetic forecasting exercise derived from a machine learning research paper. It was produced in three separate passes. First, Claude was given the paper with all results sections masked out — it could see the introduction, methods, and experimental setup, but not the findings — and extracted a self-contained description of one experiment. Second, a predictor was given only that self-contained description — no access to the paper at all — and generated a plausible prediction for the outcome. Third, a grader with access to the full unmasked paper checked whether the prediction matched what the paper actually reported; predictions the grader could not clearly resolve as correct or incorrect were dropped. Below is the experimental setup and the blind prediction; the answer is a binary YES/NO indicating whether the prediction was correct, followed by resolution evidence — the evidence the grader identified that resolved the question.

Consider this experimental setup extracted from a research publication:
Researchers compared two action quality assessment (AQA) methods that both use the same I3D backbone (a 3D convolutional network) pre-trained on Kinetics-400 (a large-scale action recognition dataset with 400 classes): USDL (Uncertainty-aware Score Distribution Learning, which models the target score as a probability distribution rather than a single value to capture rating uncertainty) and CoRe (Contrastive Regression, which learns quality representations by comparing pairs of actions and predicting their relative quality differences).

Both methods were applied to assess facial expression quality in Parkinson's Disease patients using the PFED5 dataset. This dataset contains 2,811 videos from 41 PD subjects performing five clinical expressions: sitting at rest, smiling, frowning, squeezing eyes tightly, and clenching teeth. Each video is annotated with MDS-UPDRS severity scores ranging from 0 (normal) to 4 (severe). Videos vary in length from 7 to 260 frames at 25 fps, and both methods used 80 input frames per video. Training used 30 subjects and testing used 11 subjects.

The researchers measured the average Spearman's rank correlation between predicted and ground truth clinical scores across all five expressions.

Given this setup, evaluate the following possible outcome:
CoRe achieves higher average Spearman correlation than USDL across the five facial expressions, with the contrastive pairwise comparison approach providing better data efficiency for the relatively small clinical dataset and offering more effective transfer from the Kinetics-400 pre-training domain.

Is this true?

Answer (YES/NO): YES